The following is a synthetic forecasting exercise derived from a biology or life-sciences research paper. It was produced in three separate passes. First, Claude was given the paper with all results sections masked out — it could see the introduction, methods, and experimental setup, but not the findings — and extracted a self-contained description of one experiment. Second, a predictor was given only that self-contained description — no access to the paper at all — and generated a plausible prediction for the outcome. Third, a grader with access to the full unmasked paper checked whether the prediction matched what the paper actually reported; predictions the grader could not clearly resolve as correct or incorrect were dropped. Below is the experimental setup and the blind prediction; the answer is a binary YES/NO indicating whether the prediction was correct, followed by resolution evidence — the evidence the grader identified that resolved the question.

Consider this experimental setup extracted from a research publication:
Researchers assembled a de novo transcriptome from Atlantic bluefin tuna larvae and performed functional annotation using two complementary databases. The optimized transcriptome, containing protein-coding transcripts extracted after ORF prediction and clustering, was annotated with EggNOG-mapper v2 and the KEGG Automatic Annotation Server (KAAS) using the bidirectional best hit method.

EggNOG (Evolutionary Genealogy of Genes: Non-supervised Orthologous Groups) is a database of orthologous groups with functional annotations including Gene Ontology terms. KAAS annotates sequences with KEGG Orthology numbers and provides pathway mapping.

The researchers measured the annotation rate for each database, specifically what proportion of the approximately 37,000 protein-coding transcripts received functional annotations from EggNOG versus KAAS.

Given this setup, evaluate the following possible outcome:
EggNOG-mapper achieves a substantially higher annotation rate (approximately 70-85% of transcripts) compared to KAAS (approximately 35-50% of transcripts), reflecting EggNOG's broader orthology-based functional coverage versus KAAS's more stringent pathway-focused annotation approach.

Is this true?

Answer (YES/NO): NO